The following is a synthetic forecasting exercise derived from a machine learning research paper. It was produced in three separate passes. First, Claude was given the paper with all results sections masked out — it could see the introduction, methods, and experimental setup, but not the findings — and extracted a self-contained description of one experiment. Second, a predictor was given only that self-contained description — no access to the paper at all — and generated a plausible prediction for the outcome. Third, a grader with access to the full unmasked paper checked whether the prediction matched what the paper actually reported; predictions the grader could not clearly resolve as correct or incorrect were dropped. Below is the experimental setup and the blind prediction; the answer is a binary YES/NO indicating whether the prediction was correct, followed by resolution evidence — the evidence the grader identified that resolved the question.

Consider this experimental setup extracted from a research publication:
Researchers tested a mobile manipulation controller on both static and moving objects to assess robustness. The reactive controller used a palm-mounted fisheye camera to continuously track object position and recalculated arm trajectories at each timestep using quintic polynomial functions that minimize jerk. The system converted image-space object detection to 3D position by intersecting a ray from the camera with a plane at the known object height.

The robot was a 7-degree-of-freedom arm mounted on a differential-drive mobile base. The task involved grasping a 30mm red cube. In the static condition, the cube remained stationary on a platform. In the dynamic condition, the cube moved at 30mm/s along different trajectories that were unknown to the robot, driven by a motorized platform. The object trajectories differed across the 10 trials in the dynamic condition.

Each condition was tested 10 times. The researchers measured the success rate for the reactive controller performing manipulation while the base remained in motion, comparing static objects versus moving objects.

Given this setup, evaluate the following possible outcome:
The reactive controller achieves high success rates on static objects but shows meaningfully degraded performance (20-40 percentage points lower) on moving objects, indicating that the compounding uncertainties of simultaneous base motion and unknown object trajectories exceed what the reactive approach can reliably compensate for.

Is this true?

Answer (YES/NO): NO